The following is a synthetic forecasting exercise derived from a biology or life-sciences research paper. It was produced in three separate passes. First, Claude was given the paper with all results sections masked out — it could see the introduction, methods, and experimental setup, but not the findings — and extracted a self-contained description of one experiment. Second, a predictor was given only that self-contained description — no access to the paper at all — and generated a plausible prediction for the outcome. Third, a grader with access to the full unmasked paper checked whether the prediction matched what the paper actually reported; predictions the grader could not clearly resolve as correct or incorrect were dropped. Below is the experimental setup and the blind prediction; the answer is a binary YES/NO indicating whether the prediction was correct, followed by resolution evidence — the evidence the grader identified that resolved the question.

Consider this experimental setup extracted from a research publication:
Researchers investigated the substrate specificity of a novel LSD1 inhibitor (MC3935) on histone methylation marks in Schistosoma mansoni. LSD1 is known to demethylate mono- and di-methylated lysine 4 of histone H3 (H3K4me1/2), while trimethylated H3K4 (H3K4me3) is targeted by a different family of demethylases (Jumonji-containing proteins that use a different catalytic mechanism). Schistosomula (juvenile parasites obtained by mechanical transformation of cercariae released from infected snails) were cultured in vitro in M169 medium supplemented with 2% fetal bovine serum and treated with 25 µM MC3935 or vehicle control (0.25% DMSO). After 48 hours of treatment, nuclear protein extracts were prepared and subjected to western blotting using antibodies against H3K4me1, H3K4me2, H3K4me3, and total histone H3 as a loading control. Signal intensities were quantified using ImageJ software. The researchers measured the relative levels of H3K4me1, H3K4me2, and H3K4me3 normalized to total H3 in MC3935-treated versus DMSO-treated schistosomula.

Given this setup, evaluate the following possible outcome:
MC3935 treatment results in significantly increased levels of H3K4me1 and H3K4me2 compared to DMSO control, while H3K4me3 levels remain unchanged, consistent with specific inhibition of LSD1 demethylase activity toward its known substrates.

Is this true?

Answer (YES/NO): YES